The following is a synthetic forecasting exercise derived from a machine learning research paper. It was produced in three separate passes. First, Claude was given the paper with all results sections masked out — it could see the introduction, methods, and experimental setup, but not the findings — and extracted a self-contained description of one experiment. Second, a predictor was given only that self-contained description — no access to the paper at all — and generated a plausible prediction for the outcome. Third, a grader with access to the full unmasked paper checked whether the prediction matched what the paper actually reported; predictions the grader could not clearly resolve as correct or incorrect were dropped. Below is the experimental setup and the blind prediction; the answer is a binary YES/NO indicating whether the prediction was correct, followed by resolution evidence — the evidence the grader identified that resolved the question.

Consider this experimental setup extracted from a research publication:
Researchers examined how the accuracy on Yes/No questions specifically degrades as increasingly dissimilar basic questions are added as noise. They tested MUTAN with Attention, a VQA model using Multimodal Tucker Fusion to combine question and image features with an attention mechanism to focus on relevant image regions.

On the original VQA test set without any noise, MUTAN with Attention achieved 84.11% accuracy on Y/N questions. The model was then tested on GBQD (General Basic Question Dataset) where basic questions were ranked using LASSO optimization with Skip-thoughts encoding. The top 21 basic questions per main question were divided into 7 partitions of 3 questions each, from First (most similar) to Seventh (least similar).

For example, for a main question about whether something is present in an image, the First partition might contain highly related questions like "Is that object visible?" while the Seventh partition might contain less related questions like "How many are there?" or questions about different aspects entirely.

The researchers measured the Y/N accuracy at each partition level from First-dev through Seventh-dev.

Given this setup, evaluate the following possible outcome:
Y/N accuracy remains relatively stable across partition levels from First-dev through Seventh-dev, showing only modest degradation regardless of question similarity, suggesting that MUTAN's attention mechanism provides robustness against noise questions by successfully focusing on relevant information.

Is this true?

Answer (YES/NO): NO